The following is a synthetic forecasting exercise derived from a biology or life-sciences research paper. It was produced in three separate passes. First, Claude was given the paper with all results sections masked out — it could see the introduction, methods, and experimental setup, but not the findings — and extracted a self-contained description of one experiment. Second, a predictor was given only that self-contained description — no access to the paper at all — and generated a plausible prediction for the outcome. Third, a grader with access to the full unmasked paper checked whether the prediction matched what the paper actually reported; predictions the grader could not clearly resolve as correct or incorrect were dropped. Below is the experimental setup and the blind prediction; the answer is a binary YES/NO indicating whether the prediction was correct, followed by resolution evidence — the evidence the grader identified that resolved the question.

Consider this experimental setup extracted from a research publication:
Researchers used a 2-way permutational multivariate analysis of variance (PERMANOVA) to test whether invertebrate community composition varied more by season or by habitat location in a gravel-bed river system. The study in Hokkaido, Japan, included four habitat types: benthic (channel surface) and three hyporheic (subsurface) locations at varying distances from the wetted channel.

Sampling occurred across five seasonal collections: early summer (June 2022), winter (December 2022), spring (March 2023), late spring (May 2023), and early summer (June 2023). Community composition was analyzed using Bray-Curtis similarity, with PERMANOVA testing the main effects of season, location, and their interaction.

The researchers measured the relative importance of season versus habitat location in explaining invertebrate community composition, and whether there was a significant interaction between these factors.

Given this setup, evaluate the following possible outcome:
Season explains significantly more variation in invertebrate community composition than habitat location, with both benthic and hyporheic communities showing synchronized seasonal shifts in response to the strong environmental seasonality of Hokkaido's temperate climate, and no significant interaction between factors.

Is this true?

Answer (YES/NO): NO